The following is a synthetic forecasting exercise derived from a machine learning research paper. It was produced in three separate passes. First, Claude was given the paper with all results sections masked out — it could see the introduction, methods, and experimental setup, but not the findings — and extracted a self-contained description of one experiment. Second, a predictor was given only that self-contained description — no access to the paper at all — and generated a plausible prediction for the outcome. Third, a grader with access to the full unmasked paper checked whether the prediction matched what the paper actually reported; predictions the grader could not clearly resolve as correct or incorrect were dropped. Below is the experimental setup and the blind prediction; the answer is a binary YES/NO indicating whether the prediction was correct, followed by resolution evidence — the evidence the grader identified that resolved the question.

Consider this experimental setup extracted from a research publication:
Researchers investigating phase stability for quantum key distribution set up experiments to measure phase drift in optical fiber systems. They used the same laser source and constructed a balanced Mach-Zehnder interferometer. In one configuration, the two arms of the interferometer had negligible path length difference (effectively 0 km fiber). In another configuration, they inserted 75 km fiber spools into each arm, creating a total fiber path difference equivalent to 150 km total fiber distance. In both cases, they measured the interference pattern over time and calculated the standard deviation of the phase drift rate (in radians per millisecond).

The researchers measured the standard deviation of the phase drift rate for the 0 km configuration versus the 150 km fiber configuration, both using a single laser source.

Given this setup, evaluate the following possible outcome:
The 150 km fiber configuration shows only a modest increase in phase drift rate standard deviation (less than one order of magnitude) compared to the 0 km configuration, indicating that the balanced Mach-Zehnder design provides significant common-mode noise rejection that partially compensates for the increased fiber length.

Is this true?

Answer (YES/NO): YES